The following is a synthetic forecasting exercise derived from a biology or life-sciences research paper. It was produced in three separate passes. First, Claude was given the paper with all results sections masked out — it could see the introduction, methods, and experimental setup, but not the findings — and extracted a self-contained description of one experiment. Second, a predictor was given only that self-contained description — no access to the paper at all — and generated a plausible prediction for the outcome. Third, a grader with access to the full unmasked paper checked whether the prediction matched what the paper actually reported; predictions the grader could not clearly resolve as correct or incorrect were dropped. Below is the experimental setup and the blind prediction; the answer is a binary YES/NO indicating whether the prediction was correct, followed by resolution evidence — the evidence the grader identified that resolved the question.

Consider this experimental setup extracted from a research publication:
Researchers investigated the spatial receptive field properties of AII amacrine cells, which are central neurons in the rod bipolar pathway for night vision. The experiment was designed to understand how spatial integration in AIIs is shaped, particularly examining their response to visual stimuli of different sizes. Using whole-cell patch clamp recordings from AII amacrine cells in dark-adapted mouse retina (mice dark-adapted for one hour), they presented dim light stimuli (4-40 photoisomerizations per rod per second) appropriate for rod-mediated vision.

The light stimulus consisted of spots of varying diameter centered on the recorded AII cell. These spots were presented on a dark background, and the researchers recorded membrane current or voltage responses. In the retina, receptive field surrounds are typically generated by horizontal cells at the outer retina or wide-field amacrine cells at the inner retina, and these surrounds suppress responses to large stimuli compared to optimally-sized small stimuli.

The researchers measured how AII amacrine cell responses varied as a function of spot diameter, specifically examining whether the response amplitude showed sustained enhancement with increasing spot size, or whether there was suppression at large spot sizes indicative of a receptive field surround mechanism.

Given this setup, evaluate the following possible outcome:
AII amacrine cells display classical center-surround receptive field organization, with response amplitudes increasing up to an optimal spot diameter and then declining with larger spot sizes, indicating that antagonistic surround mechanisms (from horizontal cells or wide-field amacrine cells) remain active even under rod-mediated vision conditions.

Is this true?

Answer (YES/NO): YES